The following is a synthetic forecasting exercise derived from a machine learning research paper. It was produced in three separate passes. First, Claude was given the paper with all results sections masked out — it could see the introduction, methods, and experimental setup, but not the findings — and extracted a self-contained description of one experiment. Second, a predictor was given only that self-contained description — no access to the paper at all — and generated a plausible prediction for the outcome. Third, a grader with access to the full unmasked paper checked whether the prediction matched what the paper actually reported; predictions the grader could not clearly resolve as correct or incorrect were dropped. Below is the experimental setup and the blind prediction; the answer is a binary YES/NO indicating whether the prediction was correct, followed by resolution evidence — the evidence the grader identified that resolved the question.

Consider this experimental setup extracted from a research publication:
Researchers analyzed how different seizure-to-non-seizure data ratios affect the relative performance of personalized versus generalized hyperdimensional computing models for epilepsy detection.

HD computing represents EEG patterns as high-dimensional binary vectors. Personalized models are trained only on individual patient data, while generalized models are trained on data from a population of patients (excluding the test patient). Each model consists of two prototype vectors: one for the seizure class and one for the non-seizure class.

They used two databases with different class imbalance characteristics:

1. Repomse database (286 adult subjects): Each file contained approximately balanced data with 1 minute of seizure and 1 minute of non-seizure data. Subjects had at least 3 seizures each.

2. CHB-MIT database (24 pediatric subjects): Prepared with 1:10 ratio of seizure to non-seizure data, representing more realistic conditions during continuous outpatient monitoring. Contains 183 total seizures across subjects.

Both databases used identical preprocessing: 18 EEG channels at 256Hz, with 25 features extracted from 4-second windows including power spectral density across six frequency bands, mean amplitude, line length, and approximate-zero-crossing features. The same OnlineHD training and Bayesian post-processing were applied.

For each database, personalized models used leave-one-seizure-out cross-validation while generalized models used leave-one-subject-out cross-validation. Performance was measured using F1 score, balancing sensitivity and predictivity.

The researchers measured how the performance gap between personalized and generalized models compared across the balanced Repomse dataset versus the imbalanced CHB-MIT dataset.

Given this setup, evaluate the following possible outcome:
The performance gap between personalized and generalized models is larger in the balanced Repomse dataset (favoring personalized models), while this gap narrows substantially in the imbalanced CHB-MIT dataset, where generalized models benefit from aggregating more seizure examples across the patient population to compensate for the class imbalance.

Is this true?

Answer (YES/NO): NO